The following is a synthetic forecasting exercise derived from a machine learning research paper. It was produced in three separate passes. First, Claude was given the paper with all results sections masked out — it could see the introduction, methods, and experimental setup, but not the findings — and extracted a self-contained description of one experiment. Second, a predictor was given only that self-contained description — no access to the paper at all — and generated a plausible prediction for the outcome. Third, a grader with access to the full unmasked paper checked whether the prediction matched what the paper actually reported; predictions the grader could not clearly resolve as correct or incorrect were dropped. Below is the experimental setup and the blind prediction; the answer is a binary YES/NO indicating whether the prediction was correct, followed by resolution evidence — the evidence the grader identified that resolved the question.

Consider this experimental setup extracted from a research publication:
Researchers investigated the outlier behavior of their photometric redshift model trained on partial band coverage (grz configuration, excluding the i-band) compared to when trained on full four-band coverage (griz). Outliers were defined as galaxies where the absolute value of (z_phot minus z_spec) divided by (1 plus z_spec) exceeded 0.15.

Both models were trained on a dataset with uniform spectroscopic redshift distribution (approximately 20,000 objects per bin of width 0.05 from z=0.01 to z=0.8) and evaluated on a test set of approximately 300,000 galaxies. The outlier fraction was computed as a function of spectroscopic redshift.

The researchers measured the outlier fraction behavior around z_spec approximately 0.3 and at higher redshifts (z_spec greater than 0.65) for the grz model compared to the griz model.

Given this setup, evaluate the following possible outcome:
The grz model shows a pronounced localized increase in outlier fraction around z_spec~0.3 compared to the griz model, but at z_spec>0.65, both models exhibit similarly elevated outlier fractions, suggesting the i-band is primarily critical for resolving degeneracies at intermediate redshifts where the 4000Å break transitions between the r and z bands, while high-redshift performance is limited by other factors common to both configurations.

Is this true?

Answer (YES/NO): NO